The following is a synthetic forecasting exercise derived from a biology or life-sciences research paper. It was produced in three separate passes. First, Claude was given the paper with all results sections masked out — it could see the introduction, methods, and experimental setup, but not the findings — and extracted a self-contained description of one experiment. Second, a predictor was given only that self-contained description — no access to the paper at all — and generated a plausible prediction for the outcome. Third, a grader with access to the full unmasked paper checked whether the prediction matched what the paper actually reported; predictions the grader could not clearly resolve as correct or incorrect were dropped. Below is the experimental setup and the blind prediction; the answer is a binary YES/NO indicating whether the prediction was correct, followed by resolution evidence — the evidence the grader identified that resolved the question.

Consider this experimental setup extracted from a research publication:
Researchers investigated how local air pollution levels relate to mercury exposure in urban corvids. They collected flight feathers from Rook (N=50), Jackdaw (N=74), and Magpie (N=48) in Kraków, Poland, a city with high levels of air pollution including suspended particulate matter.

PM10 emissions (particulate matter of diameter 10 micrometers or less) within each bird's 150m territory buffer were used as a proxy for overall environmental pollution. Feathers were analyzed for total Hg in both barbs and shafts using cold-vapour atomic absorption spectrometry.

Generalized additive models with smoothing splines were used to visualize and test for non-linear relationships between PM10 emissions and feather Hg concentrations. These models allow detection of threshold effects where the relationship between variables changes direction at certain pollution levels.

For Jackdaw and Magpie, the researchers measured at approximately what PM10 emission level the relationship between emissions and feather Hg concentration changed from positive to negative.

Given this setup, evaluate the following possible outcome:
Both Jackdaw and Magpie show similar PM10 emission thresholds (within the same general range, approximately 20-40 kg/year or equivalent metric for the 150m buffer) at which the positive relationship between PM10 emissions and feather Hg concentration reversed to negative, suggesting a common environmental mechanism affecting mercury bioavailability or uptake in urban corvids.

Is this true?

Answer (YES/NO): NO